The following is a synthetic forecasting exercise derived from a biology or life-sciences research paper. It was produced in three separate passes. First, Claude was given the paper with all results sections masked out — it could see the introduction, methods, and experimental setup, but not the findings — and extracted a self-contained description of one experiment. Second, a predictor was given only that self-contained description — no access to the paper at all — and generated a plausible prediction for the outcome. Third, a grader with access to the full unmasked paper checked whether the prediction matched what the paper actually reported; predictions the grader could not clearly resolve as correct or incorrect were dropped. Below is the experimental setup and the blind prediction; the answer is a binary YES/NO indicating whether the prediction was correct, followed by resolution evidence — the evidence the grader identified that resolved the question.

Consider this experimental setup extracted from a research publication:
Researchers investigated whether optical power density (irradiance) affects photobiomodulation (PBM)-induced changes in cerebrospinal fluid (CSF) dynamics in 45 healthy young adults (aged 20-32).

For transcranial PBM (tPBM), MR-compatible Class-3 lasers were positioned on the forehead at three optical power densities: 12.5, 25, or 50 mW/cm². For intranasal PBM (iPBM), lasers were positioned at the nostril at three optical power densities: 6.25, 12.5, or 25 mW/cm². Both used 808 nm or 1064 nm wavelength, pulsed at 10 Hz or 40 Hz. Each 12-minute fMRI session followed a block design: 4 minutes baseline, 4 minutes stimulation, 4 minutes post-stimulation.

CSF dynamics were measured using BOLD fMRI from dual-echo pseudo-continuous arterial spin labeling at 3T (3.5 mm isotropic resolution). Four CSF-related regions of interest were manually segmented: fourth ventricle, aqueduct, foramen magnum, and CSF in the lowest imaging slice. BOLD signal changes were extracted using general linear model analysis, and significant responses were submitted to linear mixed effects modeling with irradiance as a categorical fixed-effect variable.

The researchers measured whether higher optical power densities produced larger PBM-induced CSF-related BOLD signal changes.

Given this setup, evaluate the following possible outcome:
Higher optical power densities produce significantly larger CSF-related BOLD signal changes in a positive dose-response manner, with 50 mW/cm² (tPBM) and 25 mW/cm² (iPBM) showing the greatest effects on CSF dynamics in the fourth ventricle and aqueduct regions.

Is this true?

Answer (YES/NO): NO